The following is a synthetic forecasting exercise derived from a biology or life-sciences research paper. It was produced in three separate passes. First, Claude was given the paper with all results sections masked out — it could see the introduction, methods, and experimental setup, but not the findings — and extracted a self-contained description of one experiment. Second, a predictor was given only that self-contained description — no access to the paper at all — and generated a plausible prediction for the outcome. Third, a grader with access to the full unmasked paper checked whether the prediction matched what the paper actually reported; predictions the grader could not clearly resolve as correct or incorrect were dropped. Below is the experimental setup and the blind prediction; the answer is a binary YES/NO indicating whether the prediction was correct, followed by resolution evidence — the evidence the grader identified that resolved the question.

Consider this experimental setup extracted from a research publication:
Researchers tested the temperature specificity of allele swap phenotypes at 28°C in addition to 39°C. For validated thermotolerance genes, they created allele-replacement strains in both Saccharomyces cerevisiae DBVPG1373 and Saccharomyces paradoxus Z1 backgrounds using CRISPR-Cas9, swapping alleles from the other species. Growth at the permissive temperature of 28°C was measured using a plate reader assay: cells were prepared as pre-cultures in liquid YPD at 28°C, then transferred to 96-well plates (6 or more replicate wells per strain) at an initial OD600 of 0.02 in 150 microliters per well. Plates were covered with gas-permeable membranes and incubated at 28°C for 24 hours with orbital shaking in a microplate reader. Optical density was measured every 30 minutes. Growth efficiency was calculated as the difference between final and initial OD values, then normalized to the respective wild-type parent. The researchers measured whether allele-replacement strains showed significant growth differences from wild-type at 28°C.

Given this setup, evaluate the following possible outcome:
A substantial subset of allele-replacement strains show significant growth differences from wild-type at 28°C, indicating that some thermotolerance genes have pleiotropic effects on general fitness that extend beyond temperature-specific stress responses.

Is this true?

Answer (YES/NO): NO